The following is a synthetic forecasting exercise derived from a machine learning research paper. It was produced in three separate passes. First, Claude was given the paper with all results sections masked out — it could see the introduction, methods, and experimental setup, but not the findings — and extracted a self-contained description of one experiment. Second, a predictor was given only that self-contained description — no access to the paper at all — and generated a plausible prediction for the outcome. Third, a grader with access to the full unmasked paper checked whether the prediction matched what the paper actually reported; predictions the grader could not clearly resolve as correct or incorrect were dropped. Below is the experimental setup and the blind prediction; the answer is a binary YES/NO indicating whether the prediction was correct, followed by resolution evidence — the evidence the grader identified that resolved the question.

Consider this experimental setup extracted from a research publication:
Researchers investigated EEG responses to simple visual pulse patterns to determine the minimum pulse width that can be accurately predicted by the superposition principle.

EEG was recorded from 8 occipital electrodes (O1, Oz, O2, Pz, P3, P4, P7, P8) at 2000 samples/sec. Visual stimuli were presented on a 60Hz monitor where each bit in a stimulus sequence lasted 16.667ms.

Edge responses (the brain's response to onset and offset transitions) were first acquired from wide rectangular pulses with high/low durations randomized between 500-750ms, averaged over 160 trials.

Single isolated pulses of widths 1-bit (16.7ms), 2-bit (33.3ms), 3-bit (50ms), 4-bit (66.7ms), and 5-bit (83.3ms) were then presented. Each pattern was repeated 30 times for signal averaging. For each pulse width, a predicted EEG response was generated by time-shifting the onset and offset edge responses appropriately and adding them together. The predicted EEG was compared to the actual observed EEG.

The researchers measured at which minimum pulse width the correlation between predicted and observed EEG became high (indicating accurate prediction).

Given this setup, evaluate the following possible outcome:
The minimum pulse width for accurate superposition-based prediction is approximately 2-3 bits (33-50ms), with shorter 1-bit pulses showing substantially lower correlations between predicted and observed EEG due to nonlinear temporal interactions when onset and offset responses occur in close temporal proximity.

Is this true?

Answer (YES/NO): NO